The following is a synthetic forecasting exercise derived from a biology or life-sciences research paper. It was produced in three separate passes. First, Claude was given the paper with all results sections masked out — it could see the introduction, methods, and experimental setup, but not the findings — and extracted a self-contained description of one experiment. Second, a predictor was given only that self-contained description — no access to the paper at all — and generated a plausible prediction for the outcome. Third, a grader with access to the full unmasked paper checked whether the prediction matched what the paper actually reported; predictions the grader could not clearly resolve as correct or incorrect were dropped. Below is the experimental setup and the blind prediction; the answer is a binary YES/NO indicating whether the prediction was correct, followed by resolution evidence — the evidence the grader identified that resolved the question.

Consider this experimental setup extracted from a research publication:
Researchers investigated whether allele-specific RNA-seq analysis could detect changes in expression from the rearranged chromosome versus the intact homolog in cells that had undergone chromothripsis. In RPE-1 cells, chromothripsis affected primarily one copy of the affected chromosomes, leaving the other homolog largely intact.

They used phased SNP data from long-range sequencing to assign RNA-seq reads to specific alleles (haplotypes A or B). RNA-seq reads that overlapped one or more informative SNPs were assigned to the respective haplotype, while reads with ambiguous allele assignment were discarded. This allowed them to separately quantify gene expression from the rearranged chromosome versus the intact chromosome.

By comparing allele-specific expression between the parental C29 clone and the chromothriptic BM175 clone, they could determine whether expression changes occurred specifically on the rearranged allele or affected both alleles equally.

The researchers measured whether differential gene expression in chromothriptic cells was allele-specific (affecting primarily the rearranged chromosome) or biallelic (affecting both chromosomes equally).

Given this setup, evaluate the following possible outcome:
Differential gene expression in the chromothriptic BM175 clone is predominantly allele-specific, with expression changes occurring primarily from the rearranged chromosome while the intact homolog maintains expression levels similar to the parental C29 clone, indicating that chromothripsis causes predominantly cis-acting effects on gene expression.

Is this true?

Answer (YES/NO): YES